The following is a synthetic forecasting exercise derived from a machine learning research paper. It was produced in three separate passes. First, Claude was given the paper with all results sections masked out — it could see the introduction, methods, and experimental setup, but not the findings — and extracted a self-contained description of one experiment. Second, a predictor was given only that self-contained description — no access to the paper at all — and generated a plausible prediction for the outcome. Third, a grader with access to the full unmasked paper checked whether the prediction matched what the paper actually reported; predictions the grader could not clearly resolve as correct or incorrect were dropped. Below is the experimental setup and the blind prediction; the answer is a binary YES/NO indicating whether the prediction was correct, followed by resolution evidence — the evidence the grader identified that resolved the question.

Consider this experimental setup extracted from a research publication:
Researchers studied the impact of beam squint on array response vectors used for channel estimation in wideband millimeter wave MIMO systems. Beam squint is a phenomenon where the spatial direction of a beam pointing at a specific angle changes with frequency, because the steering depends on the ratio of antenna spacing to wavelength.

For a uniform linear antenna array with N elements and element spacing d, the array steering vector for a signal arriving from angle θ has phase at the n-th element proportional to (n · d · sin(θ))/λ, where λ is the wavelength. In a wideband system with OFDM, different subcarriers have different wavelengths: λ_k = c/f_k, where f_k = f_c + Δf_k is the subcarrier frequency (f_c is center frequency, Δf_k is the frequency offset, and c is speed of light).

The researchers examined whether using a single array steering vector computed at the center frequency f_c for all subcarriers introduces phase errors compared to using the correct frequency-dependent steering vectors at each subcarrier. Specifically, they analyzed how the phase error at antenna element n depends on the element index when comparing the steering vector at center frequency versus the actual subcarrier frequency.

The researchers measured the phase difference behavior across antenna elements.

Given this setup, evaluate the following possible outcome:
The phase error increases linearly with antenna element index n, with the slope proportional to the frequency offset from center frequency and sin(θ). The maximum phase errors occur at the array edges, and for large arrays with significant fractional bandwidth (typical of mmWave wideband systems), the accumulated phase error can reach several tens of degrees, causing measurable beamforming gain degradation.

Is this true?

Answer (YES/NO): NO